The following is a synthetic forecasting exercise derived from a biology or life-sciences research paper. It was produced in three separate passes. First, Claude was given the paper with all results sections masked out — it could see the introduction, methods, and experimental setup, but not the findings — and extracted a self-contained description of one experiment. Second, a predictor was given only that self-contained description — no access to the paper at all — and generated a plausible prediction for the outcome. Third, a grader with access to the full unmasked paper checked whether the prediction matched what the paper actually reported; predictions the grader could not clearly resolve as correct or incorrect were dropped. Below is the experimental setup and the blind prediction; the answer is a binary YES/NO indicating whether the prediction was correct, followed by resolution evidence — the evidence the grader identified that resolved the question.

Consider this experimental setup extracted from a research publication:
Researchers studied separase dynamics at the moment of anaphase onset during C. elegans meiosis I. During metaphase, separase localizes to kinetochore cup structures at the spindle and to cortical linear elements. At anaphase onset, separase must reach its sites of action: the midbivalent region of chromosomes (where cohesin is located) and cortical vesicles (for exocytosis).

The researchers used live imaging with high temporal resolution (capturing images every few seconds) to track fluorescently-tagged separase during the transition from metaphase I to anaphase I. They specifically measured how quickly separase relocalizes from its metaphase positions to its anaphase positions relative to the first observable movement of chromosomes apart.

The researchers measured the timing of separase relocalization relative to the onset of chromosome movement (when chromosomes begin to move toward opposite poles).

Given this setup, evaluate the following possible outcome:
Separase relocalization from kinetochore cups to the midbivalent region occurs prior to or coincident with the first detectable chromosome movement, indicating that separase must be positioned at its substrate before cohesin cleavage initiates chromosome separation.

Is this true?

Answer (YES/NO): YES